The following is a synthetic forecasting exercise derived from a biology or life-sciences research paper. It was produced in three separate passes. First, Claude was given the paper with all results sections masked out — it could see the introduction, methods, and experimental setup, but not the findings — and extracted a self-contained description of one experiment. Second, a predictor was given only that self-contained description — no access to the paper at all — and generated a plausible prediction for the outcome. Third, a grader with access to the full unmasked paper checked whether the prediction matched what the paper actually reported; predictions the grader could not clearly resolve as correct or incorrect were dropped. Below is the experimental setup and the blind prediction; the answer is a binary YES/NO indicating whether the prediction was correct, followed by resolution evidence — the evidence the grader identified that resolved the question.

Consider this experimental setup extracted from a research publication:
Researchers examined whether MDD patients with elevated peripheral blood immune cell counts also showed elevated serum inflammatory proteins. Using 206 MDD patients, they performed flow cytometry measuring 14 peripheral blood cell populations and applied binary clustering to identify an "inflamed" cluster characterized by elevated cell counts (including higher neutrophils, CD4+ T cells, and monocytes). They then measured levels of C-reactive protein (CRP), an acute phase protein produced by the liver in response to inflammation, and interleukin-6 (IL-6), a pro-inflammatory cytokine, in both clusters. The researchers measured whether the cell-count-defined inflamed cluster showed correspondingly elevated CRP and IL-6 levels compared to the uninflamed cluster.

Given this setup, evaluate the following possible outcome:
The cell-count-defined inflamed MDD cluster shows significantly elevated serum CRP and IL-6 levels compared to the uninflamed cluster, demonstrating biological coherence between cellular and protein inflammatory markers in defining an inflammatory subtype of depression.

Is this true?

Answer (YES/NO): YES